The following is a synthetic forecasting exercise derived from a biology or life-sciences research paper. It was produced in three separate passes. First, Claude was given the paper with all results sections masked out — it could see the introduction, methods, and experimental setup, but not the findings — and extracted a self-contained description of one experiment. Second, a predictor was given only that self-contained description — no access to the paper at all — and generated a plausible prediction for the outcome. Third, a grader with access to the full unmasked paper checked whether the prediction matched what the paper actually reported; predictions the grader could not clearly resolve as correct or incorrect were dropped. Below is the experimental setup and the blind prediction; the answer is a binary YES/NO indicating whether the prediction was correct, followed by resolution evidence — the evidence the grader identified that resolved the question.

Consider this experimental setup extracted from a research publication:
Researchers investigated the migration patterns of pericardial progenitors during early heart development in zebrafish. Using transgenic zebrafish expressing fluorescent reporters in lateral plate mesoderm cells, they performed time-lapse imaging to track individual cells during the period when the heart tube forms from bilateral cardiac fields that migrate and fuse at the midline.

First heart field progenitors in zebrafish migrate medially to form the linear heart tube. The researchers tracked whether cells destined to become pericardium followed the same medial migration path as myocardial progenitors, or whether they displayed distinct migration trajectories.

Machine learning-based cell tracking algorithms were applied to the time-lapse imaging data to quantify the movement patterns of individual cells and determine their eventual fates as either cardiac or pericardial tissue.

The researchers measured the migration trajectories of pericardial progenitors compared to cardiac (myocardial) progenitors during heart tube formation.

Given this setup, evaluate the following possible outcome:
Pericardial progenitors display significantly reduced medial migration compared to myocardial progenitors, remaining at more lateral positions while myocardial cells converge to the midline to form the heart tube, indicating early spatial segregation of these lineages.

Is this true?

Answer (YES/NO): YES